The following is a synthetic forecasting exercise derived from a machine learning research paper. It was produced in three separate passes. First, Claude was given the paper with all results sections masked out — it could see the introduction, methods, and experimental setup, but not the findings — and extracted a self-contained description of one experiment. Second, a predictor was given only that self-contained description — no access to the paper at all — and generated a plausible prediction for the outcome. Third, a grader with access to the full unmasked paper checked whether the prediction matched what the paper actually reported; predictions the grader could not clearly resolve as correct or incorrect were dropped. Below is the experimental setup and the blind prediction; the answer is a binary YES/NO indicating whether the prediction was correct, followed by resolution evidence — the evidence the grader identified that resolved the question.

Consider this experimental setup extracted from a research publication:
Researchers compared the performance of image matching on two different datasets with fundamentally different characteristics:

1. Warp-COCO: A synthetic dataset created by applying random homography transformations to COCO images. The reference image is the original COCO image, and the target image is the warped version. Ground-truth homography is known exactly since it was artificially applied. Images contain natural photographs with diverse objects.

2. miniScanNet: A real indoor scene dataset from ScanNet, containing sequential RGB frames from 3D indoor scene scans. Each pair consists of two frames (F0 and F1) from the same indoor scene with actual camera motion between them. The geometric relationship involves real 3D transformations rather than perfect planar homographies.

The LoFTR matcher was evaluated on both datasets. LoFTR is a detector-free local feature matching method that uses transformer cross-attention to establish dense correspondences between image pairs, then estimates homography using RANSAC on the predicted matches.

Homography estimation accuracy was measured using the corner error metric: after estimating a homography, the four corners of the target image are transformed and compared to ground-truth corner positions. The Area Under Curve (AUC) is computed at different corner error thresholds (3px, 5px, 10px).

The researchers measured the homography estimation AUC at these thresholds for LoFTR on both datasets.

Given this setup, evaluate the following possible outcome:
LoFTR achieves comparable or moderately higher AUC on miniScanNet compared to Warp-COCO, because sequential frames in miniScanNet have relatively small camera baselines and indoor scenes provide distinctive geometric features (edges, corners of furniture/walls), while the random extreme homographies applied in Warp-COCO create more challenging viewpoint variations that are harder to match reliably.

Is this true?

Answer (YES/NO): NO